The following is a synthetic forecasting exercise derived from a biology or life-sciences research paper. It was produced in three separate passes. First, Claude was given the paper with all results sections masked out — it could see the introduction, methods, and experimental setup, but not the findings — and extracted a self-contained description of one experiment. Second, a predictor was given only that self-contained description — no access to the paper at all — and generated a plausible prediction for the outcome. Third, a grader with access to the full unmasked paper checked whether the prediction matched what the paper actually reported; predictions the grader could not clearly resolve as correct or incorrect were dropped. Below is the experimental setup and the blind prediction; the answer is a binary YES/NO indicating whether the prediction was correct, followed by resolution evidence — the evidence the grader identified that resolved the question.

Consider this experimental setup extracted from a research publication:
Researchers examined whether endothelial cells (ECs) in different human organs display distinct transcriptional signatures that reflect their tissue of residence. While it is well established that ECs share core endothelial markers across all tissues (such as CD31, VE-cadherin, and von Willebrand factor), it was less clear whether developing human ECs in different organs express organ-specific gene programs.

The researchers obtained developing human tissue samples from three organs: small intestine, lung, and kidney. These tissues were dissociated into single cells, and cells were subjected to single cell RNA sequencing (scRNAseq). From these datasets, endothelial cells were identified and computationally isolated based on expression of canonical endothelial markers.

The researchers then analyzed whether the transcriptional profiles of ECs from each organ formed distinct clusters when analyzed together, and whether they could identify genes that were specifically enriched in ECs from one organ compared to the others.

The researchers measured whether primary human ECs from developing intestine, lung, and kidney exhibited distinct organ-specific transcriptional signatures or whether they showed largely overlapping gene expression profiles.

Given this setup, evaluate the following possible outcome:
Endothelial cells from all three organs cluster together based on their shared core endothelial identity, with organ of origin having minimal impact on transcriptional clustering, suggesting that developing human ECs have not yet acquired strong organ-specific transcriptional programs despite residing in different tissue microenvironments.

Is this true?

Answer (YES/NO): NO